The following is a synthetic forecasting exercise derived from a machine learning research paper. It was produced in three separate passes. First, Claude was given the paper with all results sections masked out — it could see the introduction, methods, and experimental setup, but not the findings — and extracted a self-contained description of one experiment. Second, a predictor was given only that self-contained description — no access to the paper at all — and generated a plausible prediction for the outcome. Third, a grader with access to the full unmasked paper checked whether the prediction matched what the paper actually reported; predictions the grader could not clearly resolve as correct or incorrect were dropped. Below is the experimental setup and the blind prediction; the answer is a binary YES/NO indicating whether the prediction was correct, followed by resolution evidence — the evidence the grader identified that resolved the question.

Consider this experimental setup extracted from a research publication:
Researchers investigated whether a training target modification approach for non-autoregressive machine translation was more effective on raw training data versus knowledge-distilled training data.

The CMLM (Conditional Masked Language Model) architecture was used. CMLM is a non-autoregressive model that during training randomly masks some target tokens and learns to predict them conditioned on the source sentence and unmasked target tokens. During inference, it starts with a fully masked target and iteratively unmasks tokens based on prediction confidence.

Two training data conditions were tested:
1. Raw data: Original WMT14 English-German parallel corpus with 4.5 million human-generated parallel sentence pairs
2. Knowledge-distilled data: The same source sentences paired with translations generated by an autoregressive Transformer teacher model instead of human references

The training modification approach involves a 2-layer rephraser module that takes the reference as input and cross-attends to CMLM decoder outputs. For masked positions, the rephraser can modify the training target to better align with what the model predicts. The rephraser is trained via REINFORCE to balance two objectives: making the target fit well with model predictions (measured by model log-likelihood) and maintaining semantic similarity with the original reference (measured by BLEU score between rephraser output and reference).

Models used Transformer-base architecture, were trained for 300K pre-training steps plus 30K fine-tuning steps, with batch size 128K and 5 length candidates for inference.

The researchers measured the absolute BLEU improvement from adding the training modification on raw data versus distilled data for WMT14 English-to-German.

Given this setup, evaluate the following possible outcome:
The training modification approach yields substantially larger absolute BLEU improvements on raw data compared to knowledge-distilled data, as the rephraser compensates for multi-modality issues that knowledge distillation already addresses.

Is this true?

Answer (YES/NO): YES